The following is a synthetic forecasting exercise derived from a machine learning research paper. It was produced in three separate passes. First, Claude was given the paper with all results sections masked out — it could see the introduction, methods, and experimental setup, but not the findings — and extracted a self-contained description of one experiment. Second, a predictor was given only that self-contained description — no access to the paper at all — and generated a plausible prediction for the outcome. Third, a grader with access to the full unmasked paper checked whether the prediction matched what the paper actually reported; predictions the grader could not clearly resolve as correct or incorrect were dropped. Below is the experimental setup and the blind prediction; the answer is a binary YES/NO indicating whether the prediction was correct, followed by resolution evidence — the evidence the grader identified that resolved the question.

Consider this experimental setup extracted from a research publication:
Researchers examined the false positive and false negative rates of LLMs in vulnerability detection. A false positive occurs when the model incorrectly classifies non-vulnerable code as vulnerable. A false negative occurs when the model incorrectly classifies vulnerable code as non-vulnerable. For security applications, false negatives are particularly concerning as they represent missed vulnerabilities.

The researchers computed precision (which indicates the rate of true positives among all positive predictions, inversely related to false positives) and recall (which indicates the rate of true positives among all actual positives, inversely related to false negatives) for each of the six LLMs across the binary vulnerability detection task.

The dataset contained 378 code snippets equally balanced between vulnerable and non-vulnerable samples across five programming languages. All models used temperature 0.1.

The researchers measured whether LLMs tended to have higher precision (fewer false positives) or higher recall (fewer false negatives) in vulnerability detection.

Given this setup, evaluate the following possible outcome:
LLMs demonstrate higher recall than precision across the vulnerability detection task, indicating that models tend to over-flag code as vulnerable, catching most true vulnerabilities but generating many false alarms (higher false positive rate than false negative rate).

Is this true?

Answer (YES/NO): YES